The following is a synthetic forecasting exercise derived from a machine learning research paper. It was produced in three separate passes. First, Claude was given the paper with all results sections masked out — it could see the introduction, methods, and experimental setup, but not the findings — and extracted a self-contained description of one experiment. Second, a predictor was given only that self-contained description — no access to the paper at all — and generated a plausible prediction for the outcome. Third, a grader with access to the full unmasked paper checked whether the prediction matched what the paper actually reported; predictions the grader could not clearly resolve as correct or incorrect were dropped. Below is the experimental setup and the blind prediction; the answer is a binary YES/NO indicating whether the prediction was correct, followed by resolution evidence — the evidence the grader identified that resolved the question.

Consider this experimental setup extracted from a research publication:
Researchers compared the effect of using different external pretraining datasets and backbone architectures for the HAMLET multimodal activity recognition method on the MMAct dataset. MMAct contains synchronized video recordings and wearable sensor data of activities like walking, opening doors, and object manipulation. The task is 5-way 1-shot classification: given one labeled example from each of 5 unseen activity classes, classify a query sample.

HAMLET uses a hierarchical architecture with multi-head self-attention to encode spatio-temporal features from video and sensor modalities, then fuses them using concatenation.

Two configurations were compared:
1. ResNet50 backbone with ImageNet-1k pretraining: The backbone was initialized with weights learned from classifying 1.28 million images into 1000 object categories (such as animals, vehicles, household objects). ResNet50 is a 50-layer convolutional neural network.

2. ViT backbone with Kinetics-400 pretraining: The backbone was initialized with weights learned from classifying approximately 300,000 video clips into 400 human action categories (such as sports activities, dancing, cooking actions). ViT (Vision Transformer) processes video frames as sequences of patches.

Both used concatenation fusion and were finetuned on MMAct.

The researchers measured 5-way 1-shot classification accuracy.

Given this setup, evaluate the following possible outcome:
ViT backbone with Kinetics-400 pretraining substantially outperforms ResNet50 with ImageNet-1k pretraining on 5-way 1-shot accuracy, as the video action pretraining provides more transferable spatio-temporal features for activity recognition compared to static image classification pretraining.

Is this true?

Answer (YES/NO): NO